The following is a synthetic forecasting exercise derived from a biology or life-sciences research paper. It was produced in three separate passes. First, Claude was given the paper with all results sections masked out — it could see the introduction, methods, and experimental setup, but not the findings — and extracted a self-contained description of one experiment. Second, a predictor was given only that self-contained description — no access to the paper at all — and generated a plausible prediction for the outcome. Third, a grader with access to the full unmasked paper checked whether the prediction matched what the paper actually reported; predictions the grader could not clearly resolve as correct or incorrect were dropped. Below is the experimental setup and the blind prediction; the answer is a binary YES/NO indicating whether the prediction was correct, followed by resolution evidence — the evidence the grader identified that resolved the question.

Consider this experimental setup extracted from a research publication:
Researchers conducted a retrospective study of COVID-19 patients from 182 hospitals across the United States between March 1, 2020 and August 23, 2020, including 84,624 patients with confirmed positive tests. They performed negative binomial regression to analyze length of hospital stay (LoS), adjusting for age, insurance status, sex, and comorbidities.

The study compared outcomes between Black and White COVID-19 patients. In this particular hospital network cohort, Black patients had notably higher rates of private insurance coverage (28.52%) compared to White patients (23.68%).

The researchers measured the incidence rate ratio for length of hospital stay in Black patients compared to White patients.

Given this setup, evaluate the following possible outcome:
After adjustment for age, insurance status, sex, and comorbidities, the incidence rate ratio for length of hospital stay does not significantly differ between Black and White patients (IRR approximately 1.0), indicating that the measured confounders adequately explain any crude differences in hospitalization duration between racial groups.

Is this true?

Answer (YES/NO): NO